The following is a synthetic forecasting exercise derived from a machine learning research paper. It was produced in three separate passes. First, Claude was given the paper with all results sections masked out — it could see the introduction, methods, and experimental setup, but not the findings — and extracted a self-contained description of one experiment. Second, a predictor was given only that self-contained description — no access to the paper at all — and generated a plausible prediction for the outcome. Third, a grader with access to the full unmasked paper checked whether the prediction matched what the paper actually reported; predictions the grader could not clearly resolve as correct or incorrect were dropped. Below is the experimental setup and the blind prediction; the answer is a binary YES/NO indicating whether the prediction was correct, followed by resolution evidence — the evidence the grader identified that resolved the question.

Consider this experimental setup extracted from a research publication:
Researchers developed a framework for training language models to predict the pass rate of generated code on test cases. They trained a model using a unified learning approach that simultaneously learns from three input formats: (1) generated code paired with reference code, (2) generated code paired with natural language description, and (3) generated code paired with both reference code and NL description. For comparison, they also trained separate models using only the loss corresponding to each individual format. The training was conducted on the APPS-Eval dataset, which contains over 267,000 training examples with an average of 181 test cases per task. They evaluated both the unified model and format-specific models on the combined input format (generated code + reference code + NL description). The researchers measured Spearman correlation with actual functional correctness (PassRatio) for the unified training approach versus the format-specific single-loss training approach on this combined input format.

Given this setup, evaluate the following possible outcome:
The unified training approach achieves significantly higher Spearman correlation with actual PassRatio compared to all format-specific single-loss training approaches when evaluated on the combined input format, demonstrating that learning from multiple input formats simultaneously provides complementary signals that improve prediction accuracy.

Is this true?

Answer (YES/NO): YES